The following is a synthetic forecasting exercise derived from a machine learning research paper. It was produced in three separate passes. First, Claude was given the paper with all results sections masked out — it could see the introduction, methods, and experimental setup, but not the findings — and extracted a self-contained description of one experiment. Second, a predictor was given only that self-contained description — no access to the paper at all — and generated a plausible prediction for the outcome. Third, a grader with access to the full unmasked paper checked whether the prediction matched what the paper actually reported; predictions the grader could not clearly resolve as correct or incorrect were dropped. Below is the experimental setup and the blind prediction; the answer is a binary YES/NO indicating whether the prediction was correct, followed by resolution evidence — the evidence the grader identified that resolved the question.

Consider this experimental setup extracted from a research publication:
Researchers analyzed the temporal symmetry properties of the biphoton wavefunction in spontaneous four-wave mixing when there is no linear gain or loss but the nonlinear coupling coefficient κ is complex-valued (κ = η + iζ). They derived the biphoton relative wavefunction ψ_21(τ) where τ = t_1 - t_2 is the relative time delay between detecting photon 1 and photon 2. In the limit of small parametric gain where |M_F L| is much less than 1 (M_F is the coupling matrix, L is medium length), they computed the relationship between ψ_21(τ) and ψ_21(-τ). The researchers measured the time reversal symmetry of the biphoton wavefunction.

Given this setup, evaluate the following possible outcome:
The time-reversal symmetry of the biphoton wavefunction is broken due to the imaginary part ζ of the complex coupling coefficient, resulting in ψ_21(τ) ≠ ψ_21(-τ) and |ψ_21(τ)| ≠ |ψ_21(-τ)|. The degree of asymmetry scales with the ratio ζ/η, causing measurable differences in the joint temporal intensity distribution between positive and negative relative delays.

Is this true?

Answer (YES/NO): NO